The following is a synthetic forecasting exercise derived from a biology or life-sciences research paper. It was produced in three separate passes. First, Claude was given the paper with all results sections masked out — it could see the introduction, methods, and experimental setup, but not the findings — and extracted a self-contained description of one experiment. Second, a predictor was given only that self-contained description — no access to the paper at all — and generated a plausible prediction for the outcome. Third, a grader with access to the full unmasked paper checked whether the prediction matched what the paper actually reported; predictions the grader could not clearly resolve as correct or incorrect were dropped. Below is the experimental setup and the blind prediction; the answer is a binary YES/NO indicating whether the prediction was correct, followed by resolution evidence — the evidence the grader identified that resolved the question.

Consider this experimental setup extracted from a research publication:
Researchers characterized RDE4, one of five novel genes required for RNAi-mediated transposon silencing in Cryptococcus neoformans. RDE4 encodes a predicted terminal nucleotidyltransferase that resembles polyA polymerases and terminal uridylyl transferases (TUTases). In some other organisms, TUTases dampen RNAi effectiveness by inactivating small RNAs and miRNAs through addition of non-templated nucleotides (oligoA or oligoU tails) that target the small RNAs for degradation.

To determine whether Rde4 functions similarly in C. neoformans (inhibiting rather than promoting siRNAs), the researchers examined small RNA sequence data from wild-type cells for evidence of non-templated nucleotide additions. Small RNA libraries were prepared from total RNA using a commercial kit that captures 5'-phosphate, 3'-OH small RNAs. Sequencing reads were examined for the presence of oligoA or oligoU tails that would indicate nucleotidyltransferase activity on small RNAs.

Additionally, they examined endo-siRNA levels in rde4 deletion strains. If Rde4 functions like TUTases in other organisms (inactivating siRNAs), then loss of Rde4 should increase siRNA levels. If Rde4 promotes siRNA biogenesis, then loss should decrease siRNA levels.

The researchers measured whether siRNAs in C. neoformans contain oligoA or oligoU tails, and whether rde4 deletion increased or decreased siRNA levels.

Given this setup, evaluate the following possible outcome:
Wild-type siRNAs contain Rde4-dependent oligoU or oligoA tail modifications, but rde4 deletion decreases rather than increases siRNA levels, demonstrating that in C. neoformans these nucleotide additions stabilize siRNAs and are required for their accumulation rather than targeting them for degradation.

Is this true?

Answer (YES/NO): NO